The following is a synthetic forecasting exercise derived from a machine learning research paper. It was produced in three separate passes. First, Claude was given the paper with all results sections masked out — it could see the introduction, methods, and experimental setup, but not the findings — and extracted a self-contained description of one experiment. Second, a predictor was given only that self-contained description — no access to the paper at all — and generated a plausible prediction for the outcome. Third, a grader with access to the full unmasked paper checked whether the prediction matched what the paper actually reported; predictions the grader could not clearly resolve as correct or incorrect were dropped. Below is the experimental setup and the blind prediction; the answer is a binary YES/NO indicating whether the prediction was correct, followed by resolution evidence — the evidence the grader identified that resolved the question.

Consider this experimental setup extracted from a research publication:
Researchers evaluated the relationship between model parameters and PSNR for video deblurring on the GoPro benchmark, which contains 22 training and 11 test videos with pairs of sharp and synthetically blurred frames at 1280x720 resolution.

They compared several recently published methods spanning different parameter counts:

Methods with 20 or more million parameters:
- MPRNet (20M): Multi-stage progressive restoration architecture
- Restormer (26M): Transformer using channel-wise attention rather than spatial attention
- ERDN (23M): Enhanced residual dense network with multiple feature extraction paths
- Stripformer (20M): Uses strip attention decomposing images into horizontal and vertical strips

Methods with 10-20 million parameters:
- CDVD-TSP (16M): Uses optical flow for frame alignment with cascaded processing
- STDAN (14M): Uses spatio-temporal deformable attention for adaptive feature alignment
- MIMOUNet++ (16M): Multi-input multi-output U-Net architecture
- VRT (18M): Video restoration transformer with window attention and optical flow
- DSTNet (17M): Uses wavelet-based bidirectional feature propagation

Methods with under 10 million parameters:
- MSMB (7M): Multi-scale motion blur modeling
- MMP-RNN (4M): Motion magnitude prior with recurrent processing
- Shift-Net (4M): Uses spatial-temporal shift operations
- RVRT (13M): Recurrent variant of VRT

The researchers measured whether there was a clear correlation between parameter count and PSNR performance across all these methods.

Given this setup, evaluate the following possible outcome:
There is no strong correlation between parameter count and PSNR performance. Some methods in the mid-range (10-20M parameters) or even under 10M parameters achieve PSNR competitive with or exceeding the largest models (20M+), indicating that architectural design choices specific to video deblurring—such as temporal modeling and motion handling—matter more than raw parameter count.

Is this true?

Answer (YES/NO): YES